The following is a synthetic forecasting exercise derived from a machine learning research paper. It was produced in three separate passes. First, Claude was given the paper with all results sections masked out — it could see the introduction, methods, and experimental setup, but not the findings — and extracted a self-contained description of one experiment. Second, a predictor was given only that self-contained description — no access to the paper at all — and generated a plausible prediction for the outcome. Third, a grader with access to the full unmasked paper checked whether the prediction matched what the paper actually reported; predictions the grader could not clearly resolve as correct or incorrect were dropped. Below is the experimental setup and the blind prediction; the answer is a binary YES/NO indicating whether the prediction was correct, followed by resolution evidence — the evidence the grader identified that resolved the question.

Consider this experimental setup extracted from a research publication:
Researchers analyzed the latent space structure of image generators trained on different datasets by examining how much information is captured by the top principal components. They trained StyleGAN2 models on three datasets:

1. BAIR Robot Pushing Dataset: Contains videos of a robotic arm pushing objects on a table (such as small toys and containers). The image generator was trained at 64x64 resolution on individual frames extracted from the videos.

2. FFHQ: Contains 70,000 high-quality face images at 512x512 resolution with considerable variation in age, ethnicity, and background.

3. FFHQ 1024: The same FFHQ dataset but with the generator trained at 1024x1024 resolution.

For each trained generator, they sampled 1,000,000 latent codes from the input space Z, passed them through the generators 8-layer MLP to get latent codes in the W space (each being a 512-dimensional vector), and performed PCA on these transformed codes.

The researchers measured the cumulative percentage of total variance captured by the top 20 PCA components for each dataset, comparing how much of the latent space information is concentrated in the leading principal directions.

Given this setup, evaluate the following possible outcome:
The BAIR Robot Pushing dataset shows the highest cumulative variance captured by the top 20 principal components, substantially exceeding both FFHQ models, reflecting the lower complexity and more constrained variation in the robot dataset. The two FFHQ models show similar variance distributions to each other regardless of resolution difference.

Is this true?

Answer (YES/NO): YES